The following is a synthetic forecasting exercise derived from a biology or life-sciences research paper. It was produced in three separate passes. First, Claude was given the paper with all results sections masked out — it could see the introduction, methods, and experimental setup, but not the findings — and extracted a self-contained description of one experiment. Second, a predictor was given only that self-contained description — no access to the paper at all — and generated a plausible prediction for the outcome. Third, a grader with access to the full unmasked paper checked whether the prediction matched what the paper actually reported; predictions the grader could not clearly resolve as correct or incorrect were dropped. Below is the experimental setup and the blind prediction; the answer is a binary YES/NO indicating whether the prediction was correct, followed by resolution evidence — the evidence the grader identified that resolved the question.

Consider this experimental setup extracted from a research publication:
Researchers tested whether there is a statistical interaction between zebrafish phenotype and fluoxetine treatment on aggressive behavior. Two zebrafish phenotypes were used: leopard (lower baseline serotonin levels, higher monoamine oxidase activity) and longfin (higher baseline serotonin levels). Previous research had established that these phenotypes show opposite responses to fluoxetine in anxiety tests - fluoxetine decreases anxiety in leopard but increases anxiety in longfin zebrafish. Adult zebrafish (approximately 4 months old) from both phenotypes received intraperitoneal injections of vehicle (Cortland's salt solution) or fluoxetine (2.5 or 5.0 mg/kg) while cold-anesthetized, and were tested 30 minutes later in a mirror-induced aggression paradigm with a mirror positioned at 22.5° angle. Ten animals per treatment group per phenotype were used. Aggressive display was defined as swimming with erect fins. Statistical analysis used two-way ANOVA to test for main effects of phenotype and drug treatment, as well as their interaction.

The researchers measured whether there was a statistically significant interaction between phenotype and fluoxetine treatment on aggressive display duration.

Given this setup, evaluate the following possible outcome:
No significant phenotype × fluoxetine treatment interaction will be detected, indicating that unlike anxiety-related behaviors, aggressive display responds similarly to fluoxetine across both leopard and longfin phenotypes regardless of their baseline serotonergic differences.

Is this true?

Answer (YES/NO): NO